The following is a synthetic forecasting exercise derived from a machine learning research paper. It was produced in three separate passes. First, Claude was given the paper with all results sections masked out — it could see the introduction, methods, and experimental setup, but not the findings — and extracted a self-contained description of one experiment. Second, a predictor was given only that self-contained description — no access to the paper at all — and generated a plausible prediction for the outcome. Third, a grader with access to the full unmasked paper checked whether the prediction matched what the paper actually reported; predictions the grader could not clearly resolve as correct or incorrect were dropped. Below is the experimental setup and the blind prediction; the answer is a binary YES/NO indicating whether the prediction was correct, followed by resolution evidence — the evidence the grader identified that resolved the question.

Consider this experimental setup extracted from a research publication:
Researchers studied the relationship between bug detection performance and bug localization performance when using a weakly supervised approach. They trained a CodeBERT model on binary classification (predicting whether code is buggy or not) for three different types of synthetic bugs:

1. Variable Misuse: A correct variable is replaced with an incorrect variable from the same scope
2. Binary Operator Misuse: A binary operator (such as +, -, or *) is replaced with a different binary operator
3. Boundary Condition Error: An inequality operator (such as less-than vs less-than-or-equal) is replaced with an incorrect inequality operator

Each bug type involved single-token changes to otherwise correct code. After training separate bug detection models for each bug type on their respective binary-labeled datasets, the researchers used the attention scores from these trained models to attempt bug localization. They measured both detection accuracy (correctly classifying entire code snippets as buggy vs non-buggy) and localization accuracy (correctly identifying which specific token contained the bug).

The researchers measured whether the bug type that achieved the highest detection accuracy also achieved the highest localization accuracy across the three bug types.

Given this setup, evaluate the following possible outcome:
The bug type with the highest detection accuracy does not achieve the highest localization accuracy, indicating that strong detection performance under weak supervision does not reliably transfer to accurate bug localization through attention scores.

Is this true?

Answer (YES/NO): NO